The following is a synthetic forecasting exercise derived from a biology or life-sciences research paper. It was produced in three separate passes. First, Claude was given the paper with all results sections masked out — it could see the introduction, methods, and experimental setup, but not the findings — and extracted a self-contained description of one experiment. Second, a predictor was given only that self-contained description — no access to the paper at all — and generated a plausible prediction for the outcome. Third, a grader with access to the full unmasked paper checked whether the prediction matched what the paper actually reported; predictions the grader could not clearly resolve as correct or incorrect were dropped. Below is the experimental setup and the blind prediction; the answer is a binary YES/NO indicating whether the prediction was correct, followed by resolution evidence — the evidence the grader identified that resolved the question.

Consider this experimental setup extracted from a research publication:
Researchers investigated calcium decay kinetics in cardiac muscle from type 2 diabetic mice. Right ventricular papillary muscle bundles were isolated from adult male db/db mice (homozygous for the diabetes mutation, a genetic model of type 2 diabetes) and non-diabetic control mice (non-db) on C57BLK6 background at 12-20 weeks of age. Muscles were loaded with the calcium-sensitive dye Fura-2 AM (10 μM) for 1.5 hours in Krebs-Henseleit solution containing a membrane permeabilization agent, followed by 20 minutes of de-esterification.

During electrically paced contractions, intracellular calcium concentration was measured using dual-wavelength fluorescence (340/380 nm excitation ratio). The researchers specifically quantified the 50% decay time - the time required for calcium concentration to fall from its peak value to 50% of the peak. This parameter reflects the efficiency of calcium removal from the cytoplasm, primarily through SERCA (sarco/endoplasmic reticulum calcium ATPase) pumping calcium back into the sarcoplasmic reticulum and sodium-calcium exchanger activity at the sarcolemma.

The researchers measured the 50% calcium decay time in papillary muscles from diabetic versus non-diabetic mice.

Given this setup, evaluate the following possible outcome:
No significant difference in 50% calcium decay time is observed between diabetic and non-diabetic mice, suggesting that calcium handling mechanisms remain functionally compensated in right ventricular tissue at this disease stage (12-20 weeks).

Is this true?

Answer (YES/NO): NO